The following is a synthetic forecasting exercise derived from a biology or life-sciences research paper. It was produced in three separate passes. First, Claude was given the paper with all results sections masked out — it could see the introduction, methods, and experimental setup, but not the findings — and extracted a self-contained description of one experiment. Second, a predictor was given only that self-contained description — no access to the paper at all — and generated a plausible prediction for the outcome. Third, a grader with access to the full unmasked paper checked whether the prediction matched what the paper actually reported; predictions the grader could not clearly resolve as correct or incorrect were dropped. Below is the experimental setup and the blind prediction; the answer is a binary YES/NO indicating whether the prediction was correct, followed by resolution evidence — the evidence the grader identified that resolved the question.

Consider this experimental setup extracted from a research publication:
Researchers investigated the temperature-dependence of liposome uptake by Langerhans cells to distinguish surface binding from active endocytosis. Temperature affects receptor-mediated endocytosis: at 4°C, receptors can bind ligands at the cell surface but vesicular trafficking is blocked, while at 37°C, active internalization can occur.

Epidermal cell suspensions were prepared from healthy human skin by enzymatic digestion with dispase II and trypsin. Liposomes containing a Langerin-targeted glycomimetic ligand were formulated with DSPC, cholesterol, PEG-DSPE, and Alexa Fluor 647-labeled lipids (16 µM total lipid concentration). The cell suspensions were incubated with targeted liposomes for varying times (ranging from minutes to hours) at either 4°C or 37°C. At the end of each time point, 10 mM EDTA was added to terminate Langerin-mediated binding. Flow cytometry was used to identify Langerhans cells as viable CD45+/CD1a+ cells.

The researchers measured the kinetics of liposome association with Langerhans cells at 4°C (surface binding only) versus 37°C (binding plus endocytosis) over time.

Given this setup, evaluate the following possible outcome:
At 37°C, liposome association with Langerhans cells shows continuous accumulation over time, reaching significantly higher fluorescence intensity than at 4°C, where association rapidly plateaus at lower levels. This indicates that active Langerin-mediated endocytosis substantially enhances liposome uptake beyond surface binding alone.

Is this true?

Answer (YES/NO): YES